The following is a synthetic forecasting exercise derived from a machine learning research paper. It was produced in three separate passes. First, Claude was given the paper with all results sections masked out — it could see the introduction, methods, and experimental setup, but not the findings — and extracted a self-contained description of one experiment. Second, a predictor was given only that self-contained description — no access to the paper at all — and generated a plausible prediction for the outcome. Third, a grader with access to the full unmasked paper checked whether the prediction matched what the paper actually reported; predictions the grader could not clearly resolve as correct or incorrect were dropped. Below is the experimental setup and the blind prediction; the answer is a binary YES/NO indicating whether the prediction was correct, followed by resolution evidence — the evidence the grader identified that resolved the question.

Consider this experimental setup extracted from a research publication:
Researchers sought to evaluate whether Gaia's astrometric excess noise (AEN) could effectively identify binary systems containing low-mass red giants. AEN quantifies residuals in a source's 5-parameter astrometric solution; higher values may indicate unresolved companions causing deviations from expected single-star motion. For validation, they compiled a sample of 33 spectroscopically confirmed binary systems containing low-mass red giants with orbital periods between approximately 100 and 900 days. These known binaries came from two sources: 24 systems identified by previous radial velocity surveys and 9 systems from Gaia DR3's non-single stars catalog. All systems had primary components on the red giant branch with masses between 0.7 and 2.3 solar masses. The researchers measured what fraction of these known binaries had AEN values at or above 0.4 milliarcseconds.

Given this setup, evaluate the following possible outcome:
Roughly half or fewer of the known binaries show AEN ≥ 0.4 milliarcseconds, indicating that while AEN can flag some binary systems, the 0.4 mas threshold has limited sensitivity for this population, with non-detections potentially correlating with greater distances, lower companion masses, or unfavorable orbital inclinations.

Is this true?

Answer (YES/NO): NO